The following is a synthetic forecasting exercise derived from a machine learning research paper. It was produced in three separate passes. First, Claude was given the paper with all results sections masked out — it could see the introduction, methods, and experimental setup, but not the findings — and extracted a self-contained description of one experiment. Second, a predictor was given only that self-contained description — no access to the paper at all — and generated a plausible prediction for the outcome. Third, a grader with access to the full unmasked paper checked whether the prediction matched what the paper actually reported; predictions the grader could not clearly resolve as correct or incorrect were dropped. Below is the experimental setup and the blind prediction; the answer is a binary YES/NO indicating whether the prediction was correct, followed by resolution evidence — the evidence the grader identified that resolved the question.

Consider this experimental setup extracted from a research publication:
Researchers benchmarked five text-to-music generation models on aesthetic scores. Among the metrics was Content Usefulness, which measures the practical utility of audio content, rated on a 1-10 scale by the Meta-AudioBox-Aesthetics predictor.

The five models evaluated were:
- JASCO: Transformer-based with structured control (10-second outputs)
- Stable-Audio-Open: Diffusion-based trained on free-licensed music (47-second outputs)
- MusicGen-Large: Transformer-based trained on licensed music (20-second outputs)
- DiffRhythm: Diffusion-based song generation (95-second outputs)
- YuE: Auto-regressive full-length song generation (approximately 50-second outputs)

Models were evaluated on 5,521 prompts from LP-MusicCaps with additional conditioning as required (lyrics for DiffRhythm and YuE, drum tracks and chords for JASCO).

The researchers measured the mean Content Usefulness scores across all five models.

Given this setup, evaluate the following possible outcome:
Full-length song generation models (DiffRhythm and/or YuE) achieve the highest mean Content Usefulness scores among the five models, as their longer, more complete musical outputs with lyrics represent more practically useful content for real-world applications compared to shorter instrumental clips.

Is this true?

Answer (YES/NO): NO